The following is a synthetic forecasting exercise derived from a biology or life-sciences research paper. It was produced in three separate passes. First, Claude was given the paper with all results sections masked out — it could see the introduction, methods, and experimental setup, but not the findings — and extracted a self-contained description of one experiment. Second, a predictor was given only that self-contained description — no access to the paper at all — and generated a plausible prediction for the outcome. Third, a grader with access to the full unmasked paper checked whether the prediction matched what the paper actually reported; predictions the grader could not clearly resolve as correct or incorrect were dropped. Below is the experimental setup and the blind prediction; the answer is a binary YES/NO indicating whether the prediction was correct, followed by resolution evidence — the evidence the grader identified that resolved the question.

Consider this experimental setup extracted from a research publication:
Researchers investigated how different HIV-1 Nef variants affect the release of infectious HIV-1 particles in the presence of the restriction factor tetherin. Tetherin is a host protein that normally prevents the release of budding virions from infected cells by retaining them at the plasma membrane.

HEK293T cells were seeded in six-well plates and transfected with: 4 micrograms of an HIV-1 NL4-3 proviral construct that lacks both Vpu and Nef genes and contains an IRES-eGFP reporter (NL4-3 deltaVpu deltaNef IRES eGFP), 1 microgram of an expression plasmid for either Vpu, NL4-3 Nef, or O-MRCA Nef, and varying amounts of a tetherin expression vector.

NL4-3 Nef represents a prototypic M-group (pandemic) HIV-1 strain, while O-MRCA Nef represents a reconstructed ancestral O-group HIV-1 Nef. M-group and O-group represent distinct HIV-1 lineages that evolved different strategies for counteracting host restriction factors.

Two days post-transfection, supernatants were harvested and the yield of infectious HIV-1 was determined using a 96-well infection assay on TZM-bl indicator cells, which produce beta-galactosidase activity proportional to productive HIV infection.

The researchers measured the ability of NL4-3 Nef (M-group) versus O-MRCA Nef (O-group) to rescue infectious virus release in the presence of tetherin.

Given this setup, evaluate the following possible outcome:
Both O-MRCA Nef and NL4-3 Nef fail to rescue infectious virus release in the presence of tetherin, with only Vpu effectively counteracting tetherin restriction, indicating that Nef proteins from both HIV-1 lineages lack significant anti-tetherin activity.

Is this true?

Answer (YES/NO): NO